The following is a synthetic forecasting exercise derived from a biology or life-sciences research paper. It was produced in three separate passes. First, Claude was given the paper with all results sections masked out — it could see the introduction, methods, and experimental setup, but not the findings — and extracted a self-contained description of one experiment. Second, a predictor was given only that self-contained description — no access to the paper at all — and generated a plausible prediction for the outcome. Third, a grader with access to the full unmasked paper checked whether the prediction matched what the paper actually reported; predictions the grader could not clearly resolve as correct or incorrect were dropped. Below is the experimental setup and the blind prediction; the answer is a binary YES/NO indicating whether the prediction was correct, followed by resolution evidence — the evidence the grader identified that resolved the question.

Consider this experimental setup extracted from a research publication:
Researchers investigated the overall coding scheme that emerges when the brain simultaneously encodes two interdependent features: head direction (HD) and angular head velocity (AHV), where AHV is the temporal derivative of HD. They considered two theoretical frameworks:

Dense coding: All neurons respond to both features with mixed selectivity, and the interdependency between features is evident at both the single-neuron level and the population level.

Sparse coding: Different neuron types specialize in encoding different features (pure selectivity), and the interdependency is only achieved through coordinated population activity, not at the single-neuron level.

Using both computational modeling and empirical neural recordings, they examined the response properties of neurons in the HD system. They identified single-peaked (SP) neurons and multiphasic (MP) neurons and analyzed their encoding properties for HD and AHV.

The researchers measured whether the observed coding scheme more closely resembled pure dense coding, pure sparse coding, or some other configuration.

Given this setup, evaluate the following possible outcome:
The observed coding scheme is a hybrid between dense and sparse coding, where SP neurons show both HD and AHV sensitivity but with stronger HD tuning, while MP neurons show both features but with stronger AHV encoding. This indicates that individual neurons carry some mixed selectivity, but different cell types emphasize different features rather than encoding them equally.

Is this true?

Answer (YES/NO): YES